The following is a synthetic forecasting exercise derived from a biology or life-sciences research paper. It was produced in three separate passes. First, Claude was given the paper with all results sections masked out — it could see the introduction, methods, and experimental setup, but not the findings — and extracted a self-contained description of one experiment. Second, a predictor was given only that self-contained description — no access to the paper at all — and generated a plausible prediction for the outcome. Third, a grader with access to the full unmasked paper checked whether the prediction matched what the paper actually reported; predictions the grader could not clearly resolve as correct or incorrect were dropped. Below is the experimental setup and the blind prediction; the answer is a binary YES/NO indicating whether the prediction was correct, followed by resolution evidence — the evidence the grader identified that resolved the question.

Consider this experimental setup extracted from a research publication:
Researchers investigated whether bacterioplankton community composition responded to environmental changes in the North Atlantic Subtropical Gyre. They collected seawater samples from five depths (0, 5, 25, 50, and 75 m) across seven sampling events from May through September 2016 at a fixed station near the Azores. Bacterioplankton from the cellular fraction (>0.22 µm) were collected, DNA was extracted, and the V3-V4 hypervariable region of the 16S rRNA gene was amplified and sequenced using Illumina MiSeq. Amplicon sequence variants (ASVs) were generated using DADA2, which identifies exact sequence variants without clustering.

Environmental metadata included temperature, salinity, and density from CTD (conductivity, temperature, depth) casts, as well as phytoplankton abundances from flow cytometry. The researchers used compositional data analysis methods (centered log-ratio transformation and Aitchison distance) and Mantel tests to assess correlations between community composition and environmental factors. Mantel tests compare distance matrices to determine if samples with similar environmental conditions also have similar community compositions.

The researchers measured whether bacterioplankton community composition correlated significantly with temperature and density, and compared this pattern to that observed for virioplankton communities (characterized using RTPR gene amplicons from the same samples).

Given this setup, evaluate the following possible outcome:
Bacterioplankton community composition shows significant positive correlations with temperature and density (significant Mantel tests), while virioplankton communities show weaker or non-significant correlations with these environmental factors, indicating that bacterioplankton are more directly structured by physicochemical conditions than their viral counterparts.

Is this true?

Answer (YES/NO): NO